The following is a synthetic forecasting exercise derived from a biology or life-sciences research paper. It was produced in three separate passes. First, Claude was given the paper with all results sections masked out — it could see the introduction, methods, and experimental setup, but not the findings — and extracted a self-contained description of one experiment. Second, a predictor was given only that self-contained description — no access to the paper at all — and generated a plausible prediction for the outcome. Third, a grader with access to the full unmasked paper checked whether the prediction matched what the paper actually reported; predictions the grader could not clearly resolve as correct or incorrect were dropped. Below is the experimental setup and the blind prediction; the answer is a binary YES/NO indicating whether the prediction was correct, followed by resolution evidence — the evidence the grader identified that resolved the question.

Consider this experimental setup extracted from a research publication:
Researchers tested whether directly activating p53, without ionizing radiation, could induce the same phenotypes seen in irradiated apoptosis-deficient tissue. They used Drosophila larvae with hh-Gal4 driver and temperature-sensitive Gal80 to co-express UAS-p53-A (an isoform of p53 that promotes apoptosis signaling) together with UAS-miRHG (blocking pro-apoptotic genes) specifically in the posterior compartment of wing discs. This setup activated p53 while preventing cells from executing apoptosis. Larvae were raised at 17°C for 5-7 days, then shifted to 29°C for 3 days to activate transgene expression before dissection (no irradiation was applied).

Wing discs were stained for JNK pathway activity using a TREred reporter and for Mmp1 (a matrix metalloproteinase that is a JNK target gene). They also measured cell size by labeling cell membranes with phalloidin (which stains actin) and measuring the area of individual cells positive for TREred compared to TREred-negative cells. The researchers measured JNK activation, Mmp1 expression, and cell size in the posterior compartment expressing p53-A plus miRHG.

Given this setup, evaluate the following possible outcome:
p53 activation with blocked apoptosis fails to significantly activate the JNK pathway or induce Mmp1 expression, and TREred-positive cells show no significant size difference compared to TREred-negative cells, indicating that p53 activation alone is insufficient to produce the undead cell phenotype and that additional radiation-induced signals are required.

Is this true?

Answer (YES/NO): NO